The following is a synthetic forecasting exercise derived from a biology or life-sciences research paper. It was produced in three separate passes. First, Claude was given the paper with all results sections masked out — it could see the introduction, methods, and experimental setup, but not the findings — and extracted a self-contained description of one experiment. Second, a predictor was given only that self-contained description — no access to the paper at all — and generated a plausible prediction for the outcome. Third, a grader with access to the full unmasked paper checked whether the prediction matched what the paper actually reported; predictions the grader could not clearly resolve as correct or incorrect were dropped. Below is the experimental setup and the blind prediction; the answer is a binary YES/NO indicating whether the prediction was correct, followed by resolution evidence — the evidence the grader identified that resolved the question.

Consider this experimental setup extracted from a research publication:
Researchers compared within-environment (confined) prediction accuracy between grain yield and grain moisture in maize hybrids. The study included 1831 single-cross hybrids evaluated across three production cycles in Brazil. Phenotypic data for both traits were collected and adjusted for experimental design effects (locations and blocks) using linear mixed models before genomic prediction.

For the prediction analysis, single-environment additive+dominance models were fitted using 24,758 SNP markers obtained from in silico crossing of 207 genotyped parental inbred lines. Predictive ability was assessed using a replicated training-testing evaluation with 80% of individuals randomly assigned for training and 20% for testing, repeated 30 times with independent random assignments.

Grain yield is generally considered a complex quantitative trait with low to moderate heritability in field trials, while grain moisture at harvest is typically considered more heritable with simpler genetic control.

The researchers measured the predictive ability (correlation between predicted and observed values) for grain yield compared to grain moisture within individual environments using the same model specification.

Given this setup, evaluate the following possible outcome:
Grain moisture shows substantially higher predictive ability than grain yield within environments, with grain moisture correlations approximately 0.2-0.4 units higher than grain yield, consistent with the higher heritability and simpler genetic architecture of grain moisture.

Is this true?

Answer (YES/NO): NO